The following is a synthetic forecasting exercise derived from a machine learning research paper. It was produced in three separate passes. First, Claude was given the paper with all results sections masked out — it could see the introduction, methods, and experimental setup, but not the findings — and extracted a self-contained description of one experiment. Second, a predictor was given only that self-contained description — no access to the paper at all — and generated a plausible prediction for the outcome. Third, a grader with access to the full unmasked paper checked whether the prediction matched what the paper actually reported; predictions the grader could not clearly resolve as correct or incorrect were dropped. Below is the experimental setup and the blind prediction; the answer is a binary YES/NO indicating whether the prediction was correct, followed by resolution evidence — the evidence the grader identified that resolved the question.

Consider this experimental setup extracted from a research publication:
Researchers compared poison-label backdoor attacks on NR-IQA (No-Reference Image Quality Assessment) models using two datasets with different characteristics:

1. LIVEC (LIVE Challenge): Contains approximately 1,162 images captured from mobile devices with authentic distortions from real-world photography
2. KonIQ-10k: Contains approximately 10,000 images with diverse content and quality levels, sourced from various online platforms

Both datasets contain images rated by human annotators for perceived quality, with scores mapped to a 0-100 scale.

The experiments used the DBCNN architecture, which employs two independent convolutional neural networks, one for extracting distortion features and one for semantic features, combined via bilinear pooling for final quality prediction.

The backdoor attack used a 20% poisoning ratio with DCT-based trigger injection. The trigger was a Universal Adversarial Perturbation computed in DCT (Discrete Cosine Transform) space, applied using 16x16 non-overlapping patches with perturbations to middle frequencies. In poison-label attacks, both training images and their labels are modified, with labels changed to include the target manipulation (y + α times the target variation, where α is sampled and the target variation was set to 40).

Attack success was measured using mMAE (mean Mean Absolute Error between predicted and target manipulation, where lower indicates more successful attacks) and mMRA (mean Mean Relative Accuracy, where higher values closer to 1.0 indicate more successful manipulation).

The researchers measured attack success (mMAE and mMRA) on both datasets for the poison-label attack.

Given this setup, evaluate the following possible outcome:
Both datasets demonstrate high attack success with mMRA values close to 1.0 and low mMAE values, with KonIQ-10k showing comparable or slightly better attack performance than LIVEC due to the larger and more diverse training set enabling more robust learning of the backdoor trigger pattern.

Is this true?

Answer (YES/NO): NO